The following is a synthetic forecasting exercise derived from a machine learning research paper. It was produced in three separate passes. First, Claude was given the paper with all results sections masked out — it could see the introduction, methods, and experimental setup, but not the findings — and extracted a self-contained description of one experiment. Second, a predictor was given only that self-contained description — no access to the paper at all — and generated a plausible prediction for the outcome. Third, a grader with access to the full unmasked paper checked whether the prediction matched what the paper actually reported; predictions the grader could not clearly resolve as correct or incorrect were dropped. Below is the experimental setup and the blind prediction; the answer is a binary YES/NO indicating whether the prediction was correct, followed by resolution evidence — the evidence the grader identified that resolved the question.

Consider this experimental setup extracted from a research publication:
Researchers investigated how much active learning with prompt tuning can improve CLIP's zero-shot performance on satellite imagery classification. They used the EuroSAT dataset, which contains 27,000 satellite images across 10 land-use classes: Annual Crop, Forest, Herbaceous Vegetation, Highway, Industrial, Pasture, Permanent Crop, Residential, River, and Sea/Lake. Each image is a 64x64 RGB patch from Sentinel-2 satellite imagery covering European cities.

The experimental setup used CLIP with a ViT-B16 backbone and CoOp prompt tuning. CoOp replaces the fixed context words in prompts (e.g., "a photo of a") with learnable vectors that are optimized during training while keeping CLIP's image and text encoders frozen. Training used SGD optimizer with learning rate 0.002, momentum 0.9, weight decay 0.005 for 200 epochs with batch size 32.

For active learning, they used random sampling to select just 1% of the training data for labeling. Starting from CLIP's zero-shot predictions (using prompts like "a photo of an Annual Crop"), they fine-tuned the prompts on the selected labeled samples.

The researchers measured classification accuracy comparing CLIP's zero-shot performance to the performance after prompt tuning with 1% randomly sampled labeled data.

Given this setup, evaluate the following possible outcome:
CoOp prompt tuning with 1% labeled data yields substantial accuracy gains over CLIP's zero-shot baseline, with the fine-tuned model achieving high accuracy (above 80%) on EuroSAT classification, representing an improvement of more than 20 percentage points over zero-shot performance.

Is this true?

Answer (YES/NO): YES